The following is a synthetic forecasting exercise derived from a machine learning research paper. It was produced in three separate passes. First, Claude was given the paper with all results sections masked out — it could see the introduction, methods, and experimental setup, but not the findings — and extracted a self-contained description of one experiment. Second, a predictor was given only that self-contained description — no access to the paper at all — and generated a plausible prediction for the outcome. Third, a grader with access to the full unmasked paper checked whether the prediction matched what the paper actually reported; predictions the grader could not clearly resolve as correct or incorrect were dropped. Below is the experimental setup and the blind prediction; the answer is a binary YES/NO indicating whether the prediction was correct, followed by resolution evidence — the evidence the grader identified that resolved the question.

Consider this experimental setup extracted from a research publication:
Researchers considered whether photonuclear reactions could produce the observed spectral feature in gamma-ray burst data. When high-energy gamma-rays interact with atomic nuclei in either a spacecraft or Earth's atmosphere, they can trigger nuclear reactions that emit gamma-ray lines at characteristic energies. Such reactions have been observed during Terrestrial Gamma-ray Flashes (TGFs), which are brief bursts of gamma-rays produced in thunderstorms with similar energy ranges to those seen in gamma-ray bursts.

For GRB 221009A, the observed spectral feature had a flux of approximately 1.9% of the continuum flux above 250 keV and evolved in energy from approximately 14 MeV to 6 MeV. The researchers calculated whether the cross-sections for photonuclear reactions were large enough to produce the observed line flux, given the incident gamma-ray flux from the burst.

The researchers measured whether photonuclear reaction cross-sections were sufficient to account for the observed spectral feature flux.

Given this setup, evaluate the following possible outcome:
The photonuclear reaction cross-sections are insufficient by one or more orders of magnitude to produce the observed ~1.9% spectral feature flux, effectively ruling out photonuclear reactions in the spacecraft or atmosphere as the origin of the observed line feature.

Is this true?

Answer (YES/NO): YES